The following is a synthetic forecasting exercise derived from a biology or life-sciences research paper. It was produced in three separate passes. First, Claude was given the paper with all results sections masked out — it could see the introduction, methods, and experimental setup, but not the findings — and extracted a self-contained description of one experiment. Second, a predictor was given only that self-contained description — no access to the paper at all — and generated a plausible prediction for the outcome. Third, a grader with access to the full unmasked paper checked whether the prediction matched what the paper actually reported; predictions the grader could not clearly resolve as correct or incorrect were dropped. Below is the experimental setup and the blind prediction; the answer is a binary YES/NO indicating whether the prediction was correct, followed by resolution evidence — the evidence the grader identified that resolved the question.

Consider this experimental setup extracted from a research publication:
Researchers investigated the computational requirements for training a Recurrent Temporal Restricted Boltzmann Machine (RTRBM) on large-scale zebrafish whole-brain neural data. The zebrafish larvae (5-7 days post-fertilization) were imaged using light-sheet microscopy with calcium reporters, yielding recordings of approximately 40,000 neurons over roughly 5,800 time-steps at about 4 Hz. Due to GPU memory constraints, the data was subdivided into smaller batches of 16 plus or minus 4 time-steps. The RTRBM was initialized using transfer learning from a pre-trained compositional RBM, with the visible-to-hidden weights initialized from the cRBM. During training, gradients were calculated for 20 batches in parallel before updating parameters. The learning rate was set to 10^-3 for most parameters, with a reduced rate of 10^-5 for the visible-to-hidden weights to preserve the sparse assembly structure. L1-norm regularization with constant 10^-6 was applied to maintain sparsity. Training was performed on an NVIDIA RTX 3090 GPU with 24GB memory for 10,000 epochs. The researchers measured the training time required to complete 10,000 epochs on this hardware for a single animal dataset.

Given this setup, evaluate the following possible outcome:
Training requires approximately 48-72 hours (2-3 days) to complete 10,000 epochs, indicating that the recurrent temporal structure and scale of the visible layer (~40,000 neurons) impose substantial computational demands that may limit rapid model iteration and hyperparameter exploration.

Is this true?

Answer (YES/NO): NO